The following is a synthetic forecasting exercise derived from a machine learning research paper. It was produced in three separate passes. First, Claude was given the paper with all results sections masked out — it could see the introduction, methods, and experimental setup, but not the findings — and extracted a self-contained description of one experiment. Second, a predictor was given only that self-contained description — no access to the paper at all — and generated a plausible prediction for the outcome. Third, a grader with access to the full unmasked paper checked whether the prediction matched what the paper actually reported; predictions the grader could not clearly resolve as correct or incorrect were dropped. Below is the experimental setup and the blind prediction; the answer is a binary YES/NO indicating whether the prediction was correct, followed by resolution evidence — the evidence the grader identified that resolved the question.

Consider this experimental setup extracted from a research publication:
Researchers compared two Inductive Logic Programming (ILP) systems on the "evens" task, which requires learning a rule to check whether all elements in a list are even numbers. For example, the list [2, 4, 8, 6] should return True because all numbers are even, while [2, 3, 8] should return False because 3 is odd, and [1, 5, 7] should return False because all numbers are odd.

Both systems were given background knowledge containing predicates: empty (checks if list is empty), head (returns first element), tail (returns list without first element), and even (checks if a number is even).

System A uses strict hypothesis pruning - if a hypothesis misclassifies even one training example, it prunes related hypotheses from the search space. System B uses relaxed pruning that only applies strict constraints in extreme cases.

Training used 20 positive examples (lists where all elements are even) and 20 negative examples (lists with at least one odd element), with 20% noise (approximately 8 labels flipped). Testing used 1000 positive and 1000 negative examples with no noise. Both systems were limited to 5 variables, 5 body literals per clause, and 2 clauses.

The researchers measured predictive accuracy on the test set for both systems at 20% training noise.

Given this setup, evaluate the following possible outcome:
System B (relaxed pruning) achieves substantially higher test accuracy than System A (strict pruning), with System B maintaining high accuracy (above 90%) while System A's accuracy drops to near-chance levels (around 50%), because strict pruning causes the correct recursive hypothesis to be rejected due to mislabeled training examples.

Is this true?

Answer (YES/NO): NO